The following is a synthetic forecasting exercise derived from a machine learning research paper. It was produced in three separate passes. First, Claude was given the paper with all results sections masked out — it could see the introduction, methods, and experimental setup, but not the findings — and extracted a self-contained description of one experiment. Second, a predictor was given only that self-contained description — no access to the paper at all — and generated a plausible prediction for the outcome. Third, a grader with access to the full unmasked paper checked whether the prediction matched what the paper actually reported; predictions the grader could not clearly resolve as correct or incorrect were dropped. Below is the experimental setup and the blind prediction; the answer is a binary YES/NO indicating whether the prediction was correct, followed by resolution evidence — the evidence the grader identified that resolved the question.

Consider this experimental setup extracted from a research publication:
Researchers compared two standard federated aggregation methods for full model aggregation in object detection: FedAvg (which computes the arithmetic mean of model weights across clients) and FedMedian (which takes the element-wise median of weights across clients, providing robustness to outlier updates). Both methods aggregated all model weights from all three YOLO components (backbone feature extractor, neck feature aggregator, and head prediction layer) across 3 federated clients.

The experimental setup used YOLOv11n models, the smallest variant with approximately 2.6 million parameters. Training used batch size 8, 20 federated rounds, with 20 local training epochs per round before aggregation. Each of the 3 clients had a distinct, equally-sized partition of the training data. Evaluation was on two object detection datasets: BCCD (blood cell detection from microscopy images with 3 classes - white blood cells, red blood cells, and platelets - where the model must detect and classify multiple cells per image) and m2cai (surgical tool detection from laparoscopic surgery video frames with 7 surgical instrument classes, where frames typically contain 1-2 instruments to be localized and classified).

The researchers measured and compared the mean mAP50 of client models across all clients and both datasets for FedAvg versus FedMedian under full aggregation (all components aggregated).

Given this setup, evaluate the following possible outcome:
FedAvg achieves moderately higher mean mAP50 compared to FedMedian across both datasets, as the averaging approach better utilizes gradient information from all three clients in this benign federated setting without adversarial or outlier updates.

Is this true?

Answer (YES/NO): NO